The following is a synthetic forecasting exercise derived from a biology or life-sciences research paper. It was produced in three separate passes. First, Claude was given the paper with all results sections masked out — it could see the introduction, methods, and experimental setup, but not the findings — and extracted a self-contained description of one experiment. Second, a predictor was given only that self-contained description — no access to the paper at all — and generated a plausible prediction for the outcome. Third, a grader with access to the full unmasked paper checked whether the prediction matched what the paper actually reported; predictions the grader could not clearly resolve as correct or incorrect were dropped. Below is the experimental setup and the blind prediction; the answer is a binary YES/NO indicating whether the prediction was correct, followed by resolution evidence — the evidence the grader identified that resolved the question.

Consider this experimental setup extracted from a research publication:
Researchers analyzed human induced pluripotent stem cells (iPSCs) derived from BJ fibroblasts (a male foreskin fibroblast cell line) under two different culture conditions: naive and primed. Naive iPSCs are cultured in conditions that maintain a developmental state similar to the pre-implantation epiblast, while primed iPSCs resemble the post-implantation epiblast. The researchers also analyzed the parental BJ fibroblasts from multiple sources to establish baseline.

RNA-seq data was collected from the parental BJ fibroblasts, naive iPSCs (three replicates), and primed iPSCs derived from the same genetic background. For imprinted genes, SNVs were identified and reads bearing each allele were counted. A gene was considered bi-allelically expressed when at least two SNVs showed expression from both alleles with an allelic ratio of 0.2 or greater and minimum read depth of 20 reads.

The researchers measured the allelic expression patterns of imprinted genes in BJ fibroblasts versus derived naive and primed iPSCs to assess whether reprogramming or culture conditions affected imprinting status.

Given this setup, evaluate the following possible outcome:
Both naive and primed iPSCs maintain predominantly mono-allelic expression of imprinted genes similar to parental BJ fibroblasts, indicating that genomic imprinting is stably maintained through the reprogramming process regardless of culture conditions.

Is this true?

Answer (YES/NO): NO